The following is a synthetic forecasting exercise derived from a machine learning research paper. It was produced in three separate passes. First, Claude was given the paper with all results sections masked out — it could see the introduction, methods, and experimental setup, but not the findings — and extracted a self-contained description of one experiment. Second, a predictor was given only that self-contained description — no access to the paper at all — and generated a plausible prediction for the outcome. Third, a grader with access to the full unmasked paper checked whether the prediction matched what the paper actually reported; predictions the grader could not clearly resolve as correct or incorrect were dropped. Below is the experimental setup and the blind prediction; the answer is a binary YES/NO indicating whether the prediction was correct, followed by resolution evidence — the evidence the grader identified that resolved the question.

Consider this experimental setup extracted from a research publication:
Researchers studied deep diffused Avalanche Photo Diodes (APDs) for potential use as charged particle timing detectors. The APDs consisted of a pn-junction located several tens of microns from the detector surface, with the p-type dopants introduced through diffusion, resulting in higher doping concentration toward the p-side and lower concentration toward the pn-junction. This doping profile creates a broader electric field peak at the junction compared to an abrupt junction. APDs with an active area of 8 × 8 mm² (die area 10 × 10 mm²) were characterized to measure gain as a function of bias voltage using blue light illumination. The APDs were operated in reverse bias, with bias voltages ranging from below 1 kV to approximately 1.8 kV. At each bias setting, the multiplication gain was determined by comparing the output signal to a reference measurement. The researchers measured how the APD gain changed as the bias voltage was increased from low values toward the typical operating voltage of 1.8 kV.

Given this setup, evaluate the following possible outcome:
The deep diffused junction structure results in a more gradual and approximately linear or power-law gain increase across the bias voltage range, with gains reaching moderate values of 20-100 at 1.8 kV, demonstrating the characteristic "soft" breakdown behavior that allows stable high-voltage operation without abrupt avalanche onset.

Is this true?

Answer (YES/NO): NO